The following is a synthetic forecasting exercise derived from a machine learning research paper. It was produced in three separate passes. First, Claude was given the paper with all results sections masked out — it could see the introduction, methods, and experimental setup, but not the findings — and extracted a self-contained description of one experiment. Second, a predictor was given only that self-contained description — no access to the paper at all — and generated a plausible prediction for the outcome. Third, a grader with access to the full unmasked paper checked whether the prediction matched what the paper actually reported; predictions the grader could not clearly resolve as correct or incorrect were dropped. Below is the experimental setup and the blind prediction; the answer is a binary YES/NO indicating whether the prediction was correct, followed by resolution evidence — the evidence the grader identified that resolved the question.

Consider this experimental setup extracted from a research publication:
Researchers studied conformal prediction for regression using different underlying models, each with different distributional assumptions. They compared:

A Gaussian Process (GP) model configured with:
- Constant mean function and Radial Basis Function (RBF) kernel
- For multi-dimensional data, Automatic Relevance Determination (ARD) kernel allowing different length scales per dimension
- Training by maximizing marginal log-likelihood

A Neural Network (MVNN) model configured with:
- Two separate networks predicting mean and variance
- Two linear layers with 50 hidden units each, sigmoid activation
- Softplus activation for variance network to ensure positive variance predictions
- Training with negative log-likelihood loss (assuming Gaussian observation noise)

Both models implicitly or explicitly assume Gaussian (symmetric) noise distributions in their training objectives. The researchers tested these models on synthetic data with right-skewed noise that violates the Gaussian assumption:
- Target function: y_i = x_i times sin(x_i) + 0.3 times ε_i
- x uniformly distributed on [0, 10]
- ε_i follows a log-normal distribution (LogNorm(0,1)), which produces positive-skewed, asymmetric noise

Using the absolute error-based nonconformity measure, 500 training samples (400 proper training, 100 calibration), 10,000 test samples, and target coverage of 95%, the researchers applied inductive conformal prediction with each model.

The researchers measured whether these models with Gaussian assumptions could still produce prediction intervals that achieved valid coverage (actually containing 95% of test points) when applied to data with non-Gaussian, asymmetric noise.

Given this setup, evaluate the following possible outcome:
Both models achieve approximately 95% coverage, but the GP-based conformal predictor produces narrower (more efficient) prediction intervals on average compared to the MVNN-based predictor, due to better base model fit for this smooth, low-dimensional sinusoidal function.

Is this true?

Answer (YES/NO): NO